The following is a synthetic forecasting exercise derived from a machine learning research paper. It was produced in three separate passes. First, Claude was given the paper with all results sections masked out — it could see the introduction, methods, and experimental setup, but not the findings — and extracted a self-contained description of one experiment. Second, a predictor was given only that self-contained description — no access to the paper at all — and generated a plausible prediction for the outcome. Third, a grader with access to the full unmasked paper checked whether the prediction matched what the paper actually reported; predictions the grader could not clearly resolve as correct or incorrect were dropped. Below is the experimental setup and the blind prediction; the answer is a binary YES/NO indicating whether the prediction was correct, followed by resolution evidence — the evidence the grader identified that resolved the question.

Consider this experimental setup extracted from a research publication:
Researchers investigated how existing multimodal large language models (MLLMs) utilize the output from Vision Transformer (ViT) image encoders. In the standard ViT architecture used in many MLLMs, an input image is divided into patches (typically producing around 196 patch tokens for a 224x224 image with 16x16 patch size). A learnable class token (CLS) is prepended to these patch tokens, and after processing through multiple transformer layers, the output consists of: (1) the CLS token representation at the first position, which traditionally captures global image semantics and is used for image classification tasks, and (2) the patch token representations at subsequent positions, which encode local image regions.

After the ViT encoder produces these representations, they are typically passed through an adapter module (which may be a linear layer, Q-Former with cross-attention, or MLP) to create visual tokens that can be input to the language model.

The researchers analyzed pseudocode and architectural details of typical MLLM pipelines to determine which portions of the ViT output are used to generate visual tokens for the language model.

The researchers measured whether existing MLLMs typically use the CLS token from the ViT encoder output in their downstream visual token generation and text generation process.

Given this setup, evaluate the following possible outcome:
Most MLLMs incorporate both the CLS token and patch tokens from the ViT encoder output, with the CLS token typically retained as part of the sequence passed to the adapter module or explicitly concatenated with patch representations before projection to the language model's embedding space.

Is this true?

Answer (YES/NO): NO